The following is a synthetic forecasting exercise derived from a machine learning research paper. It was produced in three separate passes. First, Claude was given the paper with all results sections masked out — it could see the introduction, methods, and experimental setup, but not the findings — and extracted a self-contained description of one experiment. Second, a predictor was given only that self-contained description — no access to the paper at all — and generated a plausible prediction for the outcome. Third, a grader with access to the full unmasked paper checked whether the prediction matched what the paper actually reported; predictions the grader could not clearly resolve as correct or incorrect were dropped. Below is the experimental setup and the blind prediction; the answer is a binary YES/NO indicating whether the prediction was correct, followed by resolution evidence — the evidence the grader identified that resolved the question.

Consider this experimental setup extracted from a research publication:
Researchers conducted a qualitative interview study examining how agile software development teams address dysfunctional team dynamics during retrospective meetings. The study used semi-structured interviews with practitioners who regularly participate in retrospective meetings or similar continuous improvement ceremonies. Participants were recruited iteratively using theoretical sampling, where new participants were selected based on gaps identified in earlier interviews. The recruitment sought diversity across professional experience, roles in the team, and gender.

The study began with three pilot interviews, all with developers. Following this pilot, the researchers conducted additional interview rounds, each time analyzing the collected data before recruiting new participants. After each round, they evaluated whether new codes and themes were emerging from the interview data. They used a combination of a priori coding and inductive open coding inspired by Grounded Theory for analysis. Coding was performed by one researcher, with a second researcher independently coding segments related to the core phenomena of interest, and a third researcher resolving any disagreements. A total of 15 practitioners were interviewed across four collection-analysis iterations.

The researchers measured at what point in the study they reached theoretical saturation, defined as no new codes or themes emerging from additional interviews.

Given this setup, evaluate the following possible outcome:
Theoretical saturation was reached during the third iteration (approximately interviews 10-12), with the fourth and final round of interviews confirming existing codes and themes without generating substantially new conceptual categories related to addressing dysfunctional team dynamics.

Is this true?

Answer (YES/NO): NO